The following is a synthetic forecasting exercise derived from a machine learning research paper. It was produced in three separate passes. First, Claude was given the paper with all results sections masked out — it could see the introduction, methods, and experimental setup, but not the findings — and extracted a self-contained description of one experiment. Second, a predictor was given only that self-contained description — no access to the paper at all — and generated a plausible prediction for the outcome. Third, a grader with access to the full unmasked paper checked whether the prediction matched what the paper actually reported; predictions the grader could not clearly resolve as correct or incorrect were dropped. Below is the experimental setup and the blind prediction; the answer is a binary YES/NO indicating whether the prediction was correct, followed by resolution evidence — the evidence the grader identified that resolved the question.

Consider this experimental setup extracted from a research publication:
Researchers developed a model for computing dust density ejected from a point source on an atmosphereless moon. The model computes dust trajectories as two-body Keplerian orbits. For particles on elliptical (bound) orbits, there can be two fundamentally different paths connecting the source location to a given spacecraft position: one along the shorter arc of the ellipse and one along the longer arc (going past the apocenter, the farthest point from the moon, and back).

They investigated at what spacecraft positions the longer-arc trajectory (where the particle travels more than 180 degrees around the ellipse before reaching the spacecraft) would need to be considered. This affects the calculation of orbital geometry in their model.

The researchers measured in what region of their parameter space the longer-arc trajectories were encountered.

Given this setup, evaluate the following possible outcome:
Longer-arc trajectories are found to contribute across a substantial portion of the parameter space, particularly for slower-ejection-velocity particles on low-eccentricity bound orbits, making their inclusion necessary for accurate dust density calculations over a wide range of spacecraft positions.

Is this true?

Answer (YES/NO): NO